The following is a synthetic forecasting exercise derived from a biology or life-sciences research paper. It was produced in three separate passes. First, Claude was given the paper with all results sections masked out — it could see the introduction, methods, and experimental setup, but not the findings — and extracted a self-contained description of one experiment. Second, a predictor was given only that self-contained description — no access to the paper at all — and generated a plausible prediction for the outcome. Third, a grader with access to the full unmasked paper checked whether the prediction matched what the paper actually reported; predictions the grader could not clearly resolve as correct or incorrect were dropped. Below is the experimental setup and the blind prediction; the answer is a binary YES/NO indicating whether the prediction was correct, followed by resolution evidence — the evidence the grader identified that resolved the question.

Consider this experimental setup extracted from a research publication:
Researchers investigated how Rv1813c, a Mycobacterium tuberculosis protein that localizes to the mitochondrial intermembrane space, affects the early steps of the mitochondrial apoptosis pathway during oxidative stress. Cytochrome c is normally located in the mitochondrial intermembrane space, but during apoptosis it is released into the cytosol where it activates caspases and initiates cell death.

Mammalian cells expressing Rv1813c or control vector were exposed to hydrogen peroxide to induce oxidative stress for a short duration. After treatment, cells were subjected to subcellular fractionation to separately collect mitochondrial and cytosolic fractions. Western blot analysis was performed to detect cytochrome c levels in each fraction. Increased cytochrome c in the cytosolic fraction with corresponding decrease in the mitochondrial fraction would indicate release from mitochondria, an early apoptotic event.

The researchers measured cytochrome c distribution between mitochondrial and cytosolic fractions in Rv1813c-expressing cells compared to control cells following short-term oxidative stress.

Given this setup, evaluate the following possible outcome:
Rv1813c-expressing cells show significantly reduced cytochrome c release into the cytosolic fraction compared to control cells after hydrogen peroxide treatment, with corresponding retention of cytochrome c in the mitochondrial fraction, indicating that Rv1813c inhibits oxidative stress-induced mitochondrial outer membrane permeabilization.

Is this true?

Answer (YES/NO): YES